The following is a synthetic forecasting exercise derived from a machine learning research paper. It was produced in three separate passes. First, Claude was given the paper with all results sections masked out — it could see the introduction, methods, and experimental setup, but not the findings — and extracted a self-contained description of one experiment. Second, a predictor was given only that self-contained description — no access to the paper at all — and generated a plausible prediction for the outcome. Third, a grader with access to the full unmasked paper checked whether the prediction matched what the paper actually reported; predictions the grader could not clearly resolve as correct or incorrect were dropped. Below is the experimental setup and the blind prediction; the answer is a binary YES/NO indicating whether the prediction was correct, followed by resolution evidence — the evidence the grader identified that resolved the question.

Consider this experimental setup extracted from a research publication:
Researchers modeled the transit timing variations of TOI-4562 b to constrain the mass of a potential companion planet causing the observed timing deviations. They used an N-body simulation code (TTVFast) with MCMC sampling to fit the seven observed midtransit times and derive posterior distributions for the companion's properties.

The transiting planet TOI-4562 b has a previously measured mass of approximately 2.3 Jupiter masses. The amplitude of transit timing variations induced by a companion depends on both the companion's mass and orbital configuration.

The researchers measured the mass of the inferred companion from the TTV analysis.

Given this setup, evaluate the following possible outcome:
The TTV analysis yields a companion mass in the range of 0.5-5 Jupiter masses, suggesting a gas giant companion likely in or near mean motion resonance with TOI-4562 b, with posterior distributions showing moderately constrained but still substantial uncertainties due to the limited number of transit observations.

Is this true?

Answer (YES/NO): NO